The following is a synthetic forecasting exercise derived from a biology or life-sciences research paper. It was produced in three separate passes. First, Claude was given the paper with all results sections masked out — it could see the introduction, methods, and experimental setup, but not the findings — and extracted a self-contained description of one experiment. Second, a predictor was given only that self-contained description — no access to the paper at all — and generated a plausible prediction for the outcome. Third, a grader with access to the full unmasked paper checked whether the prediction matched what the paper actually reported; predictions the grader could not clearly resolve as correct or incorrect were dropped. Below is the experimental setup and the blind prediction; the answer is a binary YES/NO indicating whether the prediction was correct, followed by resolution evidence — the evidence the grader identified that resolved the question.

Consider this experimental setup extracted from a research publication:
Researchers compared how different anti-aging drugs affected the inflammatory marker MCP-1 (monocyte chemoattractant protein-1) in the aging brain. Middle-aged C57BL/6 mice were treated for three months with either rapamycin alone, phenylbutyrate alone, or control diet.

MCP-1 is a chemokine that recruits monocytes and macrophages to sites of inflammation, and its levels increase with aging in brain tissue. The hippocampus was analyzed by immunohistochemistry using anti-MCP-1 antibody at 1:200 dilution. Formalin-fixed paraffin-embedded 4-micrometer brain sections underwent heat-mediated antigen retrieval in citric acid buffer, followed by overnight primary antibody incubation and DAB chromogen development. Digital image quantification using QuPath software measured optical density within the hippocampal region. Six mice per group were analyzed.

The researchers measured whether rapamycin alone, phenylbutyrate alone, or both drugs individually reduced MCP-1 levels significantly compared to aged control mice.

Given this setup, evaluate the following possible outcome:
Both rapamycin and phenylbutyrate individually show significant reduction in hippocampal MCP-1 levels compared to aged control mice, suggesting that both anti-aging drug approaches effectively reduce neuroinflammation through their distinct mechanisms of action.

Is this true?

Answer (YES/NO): YES